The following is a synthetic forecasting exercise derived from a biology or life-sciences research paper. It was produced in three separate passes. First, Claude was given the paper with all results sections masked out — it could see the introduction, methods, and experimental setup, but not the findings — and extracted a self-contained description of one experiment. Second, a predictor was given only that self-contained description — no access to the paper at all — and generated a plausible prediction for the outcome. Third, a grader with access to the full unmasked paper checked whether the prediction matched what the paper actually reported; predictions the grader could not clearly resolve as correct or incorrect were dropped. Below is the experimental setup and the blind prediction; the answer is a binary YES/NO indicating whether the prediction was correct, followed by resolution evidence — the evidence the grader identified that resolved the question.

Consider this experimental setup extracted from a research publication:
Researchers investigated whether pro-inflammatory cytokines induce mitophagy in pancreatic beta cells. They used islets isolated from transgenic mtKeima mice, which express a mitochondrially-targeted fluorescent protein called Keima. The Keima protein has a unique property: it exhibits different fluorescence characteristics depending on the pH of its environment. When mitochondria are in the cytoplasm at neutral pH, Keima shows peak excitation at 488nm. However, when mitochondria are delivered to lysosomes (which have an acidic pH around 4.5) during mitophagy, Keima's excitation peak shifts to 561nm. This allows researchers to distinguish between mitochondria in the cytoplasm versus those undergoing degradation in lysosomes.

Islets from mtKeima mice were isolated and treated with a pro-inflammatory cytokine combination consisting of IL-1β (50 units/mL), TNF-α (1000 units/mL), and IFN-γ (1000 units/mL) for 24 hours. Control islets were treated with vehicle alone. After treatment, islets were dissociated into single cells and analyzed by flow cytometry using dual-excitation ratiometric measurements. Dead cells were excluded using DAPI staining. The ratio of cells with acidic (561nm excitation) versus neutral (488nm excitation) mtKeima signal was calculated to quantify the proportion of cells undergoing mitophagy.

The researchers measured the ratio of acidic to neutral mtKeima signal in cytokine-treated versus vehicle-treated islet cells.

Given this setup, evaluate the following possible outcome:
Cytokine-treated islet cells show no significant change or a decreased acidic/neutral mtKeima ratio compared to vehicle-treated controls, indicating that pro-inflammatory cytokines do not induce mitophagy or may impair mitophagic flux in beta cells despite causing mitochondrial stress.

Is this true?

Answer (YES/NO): NO